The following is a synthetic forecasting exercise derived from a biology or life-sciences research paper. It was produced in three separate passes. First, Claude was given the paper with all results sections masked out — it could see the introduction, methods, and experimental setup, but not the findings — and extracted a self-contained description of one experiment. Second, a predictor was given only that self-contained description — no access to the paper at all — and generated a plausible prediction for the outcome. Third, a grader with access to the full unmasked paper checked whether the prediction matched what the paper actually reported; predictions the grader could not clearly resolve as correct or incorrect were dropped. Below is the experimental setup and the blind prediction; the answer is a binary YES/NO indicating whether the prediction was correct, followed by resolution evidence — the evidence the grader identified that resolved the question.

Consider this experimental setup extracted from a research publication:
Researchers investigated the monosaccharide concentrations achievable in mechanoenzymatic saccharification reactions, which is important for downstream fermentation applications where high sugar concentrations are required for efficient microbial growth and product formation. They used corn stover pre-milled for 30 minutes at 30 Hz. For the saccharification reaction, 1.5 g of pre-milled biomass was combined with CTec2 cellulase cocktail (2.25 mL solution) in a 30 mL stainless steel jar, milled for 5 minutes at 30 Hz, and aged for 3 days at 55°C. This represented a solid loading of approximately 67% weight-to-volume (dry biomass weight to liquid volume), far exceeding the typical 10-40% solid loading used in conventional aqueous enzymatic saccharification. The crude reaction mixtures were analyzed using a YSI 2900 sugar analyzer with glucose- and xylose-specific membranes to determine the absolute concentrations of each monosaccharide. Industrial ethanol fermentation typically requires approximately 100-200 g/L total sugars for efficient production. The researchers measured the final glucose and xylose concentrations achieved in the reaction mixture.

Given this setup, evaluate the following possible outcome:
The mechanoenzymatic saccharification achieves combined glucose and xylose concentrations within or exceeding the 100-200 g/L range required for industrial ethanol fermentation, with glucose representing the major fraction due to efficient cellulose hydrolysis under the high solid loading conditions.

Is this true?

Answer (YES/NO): YES